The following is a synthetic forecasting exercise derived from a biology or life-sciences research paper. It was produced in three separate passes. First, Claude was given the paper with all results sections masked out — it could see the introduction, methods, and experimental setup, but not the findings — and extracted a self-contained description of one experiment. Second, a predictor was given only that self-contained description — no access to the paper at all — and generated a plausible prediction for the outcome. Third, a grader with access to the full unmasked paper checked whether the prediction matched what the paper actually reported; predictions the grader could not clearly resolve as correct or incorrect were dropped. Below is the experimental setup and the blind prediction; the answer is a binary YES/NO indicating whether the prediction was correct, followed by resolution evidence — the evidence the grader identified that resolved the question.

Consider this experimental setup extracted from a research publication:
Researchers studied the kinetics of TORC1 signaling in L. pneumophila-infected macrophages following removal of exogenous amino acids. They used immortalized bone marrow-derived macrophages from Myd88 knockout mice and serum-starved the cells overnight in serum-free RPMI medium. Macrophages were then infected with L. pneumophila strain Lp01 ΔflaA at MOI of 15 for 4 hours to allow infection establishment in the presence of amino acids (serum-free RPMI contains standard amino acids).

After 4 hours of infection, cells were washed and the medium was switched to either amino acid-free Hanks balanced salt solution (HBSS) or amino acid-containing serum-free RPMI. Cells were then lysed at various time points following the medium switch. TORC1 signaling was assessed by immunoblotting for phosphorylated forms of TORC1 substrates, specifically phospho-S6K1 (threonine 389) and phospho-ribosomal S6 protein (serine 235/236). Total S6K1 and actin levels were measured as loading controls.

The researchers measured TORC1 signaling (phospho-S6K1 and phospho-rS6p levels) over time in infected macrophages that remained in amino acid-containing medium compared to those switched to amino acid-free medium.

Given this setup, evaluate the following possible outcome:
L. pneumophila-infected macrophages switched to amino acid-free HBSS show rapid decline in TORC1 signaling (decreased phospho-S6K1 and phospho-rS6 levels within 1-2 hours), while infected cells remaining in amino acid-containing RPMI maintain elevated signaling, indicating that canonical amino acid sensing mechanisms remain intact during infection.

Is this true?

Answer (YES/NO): YES